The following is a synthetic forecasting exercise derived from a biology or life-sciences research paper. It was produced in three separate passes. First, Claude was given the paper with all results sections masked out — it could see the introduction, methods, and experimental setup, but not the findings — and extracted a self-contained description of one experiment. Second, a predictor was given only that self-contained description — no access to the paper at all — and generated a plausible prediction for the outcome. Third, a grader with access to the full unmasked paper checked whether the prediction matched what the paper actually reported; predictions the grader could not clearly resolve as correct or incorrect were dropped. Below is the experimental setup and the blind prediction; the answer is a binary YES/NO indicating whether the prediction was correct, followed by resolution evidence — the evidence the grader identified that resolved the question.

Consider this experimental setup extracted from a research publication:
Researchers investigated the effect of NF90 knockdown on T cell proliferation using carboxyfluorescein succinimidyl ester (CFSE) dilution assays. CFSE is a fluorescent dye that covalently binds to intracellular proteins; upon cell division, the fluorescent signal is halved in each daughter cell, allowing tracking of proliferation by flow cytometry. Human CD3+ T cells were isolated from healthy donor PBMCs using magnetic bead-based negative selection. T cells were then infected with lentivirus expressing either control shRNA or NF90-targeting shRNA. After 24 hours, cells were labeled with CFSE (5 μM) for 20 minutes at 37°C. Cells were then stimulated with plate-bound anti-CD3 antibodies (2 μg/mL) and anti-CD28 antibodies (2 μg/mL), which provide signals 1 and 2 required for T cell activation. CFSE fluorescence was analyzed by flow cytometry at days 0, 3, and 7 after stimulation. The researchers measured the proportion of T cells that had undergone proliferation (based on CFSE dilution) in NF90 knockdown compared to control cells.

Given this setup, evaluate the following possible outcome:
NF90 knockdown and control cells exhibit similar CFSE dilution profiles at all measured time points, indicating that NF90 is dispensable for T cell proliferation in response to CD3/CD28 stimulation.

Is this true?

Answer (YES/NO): NO